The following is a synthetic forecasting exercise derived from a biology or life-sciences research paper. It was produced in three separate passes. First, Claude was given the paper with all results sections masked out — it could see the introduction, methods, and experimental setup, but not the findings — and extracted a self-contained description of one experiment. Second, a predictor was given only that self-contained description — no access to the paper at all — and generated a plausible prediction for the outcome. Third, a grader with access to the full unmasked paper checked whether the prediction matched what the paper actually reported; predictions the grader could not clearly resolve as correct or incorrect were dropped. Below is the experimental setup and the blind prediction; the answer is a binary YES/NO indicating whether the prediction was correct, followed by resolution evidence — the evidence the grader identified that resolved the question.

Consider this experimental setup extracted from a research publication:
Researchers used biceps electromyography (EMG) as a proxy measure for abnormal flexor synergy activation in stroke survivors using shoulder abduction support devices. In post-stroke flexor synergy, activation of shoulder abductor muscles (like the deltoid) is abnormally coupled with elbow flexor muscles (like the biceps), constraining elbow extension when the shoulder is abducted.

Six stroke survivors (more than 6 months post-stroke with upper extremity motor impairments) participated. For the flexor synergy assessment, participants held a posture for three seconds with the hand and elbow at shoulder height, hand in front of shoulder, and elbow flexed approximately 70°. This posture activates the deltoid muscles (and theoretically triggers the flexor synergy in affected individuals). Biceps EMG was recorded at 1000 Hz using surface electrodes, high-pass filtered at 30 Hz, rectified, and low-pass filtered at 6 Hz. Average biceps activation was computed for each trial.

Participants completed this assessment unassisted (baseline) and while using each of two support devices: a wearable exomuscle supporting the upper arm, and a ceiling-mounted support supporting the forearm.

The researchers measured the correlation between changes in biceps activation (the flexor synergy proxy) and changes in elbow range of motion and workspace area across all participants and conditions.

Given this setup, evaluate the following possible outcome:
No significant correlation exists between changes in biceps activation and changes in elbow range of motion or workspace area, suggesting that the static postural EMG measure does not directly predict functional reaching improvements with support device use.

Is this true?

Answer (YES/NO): NO